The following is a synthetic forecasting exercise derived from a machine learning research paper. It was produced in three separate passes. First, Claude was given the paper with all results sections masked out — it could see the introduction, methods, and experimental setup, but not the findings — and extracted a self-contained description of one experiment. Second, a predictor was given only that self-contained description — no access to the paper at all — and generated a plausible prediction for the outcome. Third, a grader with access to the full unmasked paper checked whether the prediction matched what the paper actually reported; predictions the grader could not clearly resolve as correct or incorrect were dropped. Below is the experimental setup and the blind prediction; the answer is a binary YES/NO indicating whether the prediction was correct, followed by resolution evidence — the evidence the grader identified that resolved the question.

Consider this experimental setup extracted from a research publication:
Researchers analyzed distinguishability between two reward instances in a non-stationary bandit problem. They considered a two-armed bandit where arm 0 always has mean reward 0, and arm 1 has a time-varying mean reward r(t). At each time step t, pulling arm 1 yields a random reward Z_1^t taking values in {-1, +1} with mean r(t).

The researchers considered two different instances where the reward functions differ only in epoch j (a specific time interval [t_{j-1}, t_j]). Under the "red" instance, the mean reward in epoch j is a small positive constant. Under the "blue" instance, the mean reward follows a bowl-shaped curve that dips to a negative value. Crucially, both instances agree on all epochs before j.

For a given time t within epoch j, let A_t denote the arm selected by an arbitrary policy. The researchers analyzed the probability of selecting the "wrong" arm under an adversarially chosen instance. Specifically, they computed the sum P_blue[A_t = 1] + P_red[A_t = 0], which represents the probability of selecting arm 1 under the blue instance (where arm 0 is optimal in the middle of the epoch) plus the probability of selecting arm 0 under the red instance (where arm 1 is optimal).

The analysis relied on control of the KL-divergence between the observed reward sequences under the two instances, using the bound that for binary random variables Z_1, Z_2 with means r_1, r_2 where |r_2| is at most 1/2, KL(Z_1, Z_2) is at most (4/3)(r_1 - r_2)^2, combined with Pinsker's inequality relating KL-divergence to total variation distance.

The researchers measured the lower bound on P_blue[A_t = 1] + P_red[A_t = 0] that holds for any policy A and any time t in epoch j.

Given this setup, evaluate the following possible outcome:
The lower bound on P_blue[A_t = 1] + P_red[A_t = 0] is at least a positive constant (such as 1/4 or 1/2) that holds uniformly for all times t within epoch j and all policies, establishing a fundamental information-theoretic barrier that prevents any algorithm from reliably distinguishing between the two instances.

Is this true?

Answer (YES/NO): YES